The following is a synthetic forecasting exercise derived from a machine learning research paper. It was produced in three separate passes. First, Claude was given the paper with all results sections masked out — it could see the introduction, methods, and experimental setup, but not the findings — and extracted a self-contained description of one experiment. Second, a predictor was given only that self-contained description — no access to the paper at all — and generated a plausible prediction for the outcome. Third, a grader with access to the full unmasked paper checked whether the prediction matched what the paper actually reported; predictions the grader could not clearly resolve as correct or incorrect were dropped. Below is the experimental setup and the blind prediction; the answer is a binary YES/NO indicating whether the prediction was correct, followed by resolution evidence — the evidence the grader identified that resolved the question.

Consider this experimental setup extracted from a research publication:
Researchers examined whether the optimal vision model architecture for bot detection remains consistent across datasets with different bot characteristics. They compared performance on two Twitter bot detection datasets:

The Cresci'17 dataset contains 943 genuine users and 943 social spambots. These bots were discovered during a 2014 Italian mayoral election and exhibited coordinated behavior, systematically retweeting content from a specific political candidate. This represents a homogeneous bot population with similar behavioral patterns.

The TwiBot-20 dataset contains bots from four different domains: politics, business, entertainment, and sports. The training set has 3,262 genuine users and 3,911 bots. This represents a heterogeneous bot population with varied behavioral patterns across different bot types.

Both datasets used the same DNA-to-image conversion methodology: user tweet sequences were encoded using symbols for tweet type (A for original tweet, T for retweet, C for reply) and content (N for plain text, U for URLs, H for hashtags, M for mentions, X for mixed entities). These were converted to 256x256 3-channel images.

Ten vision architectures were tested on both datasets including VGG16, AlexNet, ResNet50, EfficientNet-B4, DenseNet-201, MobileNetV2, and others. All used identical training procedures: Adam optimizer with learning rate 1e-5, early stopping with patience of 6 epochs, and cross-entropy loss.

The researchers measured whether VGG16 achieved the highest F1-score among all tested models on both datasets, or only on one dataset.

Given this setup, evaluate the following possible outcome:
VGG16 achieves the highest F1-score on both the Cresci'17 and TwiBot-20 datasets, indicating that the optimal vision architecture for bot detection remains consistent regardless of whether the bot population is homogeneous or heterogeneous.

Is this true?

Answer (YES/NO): NO